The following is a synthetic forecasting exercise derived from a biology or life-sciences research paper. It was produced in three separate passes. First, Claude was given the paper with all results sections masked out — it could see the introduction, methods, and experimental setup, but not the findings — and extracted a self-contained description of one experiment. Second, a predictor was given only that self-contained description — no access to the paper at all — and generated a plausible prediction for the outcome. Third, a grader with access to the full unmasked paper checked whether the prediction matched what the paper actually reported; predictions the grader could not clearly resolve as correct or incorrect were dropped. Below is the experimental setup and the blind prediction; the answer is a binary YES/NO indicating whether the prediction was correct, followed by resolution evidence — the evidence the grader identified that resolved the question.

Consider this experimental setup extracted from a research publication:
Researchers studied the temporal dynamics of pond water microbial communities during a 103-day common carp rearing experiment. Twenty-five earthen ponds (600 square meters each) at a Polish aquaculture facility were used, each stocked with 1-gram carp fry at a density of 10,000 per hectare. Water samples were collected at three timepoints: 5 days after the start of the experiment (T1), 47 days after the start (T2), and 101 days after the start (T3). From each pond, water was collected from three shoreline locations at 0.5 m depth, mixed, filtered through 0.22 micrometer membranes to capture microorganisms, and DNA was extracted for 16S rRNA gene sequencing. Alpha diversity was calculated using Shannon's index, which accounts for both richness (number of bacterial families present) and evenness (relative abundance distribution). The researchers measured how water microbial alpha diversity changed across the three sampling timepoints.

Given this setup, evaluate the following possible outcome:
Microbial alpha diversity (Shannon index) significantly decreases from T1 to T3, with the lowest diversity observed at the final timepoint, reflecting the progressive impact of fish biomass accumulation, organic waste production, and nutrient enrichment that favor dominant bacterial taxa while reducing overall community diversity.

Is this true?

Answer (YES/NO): NO